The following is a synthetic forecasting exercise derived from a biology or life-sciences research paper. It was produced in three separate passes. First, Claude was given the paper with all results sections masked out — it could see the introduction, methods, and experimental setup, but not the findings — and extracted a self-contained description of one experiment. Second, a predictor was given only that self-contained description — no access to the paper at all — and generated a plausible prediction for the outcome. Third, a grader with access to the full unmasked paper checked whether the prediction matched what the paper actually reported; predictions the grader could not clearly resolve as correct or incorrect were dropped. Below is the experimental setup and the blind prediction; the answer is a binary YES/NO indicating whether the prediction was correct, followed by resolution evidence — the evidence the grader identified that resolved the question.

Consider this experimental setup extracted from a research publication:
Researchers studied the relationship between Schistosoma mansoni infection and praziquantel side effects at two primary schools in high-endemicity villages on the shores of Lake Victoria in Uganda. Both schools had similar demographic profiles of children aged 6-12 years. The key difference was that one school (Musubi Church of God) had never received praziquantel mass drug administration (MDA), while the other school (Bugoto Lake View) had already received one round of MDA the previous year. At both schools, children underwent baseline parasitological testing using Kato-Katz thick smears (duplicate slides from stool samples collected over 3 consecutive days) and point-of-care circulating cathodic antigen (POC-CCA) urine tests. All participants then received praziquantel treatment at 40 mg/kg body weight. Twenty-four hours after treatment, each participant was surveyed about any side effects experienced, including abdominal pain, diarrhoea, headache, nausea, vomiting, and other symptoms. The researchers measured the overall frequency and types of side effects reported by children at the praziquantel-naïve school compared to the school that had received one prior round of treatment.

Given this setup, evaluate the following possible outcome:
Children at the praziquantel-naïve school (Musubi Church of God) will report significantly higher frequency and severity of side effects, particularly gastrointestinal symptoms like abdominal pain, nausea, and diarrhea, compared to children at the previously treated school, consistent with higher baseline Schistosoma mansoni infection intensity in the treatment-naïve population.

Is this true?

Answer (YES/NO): NO